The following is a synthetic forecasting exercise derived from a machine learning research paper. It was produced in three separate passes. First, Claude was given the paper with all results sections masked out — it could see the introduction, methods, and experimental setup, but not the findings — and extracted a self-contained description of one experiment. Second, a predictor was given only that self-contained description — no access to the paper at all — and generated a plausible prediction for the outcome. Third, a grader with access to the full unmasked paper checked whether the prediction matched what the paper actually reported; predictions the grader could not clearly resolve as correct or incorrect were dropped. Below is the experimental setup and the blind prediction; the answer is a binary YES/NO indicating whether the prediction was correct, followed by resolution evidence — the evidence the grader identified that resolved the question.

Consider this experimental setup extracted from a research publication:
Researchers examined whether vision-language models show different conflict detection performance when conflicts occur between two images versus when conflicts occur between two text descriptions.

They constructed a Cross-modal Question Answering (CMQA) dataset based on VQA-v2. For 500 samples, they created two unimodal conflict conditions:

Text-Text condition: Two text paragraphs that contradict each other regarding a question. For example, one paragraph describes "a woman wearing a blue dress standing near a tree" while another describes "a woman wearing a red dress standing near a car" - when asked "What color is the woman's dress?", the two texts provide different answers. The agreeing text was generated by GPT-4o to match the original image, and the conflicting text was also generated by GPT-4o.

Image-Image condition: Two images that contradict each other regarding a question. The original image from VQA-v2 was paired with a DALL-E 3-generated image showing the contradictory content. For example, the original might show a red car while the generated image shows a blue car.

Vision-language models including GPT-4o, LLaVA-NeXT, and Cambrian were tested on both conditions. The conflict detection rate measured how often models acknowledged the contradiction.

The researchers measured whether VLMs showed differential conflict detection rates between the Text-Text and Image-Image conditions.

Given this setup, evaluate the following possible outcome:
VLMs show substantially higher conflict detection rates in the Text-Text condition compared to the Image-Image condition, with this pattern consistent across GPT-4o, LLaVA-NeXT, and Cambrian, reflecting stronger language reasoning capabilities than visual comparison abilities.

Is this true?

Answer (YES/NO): NO